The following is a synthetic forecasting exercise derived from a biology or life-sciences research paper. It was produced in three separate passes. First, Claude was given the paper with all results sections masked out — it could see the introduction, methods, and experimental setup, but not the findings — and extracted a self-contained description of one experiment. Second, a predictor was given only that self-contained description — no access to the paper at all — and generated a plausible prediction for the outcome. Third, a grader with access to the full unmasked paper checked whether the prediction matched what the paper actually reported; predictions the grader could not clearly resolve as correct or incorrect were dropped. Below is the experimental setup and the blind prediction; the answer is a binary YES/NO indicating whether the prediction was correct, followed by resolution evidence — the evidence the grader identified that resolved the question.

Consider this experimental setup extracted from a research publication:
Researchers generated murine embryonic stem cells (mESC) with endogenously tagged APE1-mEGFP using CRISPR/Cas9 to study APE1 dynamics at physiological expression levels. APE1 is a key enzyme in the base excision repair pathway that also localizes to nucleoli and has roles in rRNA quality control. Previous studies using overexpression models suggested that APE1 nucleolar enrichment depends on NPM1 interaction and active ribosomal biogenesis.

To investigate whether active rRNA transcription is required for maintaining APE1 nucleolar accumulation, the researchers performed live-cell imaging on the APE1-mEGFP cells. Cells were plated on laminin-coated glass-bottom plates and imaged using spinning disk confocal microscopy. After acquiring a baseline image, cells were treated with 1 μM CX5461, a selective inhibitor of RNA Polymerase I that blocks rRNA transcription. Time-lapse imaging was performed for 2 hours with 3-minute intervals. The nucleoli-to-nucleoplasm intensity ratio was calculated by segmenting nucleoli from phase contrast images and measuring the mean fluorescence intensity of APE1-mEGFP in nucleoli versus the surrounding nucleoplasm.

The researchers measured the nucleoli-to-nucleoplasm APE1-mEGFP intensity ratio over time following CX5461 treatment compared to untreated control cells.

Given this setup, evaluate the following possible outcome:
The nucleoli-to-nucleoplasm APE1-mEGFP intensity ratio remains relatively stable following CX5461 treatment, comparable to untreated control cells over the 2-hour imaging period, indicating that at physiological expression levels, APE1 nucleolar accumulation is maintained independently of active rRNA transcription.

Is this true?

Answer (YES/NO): NO